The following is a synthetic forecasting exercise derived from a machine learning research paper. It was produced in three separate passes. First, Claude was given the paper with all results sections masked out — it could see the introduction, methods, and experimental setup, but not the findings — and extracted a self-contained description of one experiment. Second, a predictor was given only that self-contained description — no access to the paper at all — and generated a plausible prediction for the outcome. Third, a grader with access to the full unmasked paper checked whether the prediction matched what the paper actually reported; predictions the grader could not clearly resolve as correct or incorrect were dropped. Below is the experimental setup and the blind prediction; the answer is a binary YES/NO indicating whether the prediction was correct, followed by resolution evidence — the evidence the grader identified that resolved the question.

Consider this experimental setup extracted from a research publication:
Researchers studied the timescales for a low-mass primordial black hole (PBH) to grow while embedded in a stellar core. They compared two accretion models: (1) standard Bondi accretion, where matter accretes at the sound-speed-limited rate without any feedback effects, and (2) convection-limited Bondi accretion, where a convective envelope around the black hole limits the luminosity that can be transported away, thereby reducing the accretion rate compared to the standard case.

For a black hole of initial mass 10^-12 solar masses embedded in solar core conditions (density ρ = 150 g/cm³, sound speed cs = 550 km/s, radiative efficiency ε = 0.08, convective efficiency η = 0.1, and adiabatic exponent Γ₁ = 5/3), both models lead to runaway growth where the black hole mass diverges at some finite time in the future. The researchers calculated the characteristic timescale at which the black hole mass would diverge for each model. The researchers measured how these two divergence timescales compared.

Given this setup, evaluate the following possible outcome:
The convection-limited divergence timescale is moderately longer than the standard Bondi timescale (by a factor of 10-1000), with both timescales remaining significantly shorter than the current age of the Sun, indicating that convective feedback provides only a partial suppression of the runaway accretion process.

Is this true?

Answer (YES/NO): NO